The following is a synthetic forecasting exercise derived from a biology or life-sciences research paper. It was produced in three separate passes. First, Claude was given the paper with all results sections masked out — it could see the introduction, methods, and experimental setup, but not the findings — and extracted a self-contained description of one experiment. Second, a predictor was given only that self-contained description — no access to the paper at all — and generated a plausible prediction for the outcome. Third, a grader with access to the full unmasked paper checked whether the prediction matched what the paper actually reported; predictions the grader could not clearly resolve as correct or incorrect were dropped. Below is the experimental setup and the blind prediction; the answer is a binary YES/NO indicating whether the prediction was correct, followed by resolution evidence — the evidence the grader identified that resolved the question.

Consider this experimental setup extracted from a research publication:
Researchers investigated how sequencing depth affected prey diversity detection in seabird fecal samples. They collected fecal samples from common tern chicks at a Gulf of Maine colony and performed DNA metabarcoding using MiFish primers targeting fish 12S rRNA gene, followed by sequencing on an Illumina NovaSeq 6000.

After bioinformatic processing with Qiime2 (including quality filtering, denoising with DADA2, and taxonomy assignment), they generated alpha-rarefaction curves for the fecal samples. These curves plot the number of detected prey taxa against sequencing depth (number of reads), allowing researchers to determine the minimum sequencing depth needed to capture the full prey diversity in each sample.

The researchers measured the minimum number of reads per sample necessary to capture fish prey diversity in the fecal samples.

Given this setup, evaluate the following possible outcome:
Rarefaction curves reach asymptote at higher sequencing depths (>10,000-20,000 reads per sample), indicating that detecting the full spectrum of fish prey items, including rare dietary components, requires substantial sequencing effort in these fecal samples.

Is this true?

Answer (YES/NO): NO